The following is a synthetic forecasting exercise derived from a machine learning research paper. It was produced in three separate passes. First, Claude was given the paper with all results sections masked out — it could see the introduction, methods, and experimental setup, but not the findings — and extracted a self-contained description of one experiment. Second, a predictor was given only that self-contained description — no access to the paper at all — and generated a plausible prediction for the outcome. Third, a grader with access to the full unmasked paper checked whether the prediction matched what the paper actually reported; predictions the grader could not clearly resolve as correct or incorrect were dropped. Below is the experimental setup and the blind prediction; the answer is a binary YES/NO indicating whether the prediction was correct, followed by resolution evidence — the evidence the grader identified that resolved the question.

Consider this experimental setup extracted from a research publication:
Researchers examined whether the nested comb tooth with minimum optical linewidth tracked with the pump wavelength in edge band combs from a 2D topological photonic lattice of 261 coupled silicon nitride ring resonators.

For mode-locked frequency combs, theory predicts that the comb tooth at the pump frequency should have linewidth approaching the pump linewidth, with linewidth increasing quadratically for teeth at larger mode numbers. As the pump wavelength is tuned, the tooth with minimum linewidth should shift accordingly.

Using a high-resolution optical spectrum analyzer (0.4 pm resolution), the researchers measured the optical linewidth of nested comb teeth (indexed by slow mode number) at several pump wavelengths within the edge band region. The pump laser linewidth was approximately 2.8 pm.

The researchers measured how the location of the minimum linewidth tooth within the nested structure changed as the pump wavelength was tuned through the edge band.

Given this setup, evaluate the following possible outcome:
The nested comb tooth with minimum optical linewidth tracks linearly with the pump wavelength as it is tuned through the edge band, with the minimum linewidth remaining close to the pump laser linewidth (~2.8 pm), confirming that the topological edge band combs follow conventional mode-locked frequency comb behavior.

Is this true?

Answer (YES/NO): YES